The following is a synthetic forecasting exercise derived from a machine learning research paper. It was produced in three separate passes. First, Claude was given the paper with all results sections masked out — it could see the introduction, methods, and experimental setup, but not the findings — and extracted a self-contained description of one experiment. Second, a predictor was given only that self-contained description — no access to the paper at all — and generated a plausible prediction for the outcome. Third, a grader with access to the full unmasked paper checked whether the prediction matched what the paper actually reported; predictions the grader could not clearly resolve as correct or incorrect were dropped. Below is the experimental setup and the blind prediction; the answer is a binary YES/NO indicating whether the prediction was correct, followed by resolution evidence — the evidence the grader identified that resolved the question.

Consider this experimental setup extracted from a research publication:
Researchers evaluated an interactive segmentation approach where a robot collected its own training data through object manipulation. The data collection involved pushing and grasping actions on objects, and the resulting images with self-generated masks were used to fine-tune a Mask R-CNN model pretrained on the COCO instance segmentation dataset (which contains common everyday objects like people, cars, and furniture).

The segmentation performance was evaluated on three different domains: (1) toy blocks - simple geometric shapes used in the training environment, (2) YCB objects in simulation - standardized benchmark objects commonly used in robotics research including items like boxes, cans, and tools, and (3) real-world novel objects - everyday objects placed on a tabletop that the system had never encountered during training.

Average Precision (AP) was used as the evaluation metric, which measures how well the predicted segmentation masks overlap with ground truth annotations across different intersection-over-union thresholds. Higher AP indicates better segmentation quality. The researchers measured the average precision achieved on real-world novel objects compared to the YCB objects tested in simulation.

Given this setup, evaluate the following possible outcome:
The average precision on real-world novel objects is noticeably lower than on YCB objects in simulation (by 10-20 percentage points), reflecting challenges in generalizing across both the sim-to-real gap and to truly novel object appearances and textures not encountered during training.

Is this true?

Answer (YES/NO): NO